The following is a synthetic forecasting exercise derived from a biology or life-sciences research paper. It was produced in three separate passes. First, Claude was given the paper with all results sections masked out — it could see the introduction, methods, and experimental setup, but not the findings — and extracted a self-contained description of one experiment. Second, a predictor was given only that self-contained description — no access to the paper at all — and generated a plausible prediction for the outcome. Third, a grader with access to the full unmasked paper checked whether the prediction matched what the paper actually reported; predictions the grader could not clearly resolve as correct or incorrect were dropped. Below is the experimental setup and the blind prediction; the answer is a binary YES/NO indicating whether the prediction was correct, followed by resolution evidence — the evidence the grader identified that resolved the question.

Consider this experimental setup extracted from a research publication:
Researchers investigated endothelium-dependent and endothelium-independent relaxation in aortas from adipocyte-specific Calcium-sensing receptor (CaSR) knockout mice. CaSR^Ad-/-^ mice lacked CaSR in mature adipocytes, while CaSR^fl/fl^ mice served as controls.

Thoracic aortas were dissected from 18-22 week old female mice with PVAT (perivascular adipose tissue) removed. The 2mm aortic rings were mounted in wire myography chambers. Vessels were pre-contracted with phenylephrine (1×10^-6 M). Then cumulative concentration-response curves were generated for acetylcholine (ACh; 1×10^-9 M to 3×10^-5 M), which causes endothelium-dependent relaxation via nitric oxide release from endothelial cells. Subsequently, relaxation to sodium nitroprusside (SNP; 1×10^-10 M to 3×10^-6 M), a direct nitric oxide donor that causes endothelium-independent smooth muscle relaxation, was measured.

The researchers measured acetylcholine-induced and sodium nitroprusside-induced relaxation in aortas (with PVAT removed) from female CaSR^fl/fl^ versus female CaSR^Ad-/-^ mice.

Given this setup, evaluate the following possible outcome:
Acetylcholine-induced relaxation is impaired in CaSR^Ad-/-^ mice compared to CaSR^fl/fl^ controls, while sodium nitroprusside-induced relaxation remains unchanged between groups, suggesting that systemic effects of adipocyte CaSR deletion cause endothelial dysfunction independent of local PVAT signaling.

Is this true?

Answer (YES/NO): NO